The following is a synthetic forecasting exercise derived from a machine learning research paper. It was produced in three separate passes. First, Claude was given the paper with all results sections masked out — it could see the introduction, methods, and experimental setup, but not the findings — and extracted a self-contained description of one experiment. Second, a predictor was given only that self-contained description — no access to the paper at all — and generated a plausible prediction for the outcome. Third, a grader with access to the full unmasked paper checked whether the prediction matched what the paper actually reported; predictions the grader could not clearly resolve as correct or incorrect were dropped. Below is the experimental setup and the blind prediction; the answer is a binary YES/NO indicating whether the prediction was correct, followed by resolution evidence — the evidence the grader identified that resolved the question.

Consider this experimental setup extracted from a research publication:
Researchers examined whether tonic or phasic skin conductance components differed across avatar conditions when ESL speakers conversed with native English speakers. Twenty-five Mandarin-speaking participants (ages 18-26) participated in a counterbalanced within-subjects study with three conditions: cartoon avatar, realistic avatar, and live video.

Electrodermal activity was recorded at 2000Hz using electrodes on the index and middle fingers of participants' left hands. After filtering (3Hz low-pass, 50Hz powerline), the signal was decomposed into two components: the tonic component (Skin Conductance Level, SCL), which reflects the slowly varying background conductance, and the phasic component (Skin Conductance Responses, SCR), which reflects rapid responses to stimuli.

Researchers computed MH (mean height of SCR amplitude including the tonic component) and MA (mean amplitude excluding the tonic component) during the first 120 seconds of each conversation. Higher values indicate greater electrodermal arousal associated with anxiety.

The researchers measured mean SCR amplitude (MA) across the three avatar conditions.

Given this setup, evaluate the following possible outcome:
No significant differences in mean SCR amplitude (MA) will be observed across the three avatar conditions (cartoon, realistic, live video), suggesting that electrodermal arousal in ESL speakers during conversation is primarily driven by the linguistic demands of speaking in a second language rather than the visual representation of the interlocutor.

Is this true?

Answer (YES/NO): NO